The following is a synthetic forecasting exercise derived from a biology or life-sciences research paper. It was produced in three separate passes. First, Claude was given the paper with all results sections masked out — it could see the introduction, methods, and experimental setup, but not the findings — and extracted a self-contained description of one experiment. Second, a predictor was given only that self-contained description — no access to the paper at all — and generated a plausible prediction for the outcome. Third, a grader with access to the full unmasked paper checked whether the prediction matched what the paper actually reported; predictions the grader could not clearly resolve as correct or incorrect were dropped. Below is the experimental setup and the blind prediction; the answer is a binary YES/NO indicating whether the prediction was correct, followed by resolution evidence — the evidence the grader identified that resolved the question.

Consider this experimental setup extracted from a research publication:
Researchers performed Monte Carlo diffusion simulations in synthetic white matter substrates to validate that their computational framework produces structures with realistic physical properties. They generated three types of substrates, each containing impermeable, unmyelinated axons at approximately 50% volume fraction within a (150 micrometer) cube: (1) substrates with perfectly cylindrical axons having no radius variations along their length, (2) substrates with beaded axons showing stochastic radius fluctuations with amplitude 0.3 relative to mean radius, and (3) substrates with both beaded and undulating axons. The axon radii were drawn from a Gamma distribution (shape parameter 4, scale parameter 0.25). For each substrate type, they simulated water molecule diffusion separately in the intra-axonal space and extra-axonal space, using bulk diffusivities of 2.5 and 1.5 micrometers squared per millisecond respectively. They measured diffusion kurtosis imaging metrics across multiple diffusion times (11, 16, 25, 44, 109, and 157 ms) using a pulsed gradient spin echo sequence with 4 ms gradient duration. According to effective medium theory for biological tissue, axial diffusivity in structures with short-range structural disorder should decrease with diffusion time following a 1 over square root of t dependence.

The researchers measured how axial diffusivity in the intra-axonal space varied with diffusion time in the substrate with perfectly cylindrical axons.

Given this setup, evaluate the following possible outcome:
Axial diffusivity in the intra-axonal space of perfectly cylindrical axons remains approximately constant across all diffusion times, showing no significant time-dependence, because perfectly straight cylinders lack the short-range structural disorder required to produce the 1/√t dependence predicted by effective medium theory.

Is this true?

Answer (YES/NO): YES